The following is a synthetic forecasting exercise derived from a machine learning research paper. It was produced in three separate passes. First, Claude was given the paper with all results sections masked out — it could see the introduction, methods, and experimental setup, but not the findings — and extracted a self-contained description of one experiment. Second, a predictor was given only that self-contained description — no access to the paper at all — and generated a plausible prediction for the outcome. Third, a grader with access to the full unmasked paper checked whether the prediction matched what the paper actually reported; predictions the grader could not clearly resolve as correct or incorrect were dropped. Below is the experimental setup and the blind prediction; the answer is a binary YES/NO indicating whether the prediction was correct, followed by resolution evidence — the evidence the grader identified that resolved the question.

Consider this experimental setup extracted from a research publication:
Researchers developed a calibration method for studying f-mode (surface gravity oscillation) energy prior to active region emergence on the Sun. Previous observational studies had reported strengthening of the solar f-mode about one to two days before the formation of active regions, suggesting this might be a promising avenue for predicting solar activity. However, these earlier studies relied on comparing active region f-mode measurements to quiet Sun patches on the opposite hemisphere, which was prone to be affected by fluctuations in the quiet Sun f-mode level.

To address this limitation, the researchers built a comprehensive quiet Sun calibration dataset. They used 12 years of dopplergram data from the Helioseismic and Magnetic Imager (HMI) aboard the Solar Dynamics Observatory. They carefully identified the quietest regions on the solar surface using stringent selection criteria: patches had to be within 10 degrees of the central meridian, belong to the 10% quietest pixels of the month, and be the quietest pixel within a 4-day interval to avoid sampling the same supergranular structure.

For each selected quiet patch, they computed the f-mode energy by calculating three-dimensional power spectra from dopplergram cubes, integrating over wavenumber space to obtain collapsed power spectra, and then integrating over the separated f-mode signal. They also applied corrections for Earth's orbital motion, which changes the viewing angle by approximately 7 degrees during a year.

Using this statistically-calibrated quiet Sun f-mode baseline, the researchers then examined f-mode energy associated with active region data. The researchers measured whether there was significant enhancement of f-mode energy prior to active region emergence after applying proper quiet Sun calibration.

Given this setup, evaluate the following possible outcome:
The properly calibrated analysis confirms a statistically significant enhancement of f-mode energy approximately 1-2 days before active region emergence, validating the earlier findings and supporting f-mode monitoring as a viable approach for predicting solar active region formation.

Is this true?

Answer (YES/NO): NO